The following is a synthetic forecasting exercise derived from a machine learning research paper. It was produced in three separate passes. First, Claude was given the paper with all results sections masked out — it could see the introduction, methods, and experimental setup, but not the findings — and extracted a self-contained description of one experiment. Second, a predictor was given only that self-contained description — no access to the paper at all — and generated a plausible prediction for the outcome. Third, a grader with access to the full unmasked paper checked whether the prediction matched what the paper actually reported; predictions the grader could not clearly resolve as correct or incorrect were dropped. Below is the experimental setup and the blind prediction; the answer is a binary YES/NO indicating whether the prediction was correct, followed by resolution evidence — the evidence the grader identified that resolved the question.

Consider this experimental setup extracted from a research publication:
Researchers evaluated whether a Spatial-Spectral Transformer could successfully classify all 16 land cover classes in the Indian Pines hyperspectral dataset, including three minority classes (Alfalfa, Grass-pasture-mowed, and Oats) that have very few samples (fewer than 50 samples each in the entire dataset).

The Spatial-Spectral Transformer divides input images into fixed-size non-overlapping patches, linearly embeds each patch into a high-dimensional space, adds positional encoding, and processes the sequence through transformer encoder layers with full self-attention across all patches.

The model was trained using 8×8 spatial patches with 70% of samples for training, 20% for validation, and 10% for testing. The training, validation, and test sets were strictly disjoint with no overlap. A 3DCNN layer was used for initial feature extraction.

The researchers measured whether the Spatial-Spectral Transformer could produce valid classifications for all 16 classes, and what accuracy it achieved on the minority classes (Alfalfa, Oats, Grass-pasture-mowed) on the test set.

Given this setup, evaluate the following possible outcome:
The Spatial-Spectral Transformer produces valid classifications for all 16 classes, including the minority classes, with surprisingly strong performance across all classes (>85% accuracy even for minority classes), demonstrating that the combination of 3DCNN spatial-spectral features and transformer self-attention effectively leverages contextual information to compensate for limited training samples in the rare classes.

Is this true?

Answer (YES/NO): NO